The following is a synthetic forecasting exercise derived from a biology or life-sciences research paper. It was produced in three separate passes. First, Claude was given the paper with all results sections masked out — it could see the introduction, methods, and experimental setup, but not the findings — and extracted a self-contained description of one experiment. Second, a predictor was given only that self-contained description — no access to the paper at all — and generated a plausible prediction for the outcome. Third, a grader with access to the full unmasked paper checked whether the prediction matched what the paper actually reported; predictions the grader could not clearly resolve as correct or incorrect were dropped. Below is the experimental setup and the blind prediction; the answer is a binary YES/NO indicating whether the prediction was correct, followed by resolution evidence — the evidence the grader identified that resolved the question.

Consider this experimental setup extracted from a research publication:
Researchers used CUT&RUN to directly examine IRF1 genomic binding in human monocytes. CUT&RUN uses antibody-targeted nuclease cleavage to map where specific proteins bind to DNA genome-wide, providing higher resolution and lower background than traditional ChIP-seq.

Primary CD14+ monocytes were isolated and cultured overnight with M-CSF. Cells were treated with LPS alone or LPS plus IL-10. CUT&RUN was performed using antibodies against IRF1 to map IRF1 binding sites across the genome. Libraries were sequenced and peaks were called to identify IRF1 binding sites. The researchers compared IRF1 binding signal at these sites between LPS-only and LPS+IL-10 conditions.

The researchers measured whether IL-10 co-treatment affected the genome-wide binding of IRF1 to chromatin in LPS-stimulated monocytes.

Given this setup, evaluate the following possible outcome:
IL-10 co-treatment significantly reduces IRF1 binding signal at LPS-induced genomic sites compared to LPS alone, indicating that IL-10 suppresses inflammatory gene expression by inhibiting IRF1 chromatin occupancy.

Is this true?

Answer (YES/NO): YES